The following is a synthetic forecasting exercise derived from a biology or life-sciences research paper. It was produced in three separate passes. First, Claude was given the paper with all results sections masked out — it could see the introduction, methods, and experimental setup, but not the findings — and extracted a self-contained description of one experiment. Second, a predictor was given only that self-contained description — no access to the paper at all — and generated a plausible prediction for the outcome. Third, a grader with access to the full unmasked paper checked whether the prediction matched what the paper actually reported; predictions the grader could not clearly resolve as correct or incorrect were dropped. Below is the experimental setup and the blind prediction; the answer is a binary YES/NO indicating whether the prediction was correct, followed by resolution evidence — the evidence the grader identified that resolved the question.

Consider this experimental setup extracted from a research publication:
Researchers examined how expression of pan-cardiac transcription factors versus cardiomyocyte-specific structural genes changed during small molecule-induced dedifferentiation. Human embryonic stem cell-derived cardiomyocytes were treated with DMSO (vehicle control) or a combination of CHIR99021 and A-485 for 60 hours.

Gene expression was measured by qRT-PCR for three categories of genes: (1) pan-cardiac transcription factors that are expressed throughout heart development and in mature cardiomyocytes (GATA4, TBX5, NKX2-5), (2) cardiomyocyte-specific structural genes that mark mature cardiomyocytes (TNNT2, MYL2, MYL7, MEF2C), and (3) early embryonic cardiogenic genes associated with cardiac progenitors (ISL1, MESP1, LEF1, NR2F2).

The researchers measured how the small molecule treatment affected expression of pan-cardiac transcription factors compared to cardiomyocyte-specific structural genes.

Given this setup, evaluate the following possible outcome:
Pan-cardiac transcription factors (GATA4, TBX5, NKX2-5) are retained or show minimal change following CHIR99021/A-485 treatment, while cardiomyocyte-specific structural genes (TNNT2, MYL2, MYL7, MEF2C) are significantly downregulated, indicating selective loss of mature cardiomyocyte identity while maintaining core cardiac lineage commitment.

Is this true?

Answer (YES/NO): YES